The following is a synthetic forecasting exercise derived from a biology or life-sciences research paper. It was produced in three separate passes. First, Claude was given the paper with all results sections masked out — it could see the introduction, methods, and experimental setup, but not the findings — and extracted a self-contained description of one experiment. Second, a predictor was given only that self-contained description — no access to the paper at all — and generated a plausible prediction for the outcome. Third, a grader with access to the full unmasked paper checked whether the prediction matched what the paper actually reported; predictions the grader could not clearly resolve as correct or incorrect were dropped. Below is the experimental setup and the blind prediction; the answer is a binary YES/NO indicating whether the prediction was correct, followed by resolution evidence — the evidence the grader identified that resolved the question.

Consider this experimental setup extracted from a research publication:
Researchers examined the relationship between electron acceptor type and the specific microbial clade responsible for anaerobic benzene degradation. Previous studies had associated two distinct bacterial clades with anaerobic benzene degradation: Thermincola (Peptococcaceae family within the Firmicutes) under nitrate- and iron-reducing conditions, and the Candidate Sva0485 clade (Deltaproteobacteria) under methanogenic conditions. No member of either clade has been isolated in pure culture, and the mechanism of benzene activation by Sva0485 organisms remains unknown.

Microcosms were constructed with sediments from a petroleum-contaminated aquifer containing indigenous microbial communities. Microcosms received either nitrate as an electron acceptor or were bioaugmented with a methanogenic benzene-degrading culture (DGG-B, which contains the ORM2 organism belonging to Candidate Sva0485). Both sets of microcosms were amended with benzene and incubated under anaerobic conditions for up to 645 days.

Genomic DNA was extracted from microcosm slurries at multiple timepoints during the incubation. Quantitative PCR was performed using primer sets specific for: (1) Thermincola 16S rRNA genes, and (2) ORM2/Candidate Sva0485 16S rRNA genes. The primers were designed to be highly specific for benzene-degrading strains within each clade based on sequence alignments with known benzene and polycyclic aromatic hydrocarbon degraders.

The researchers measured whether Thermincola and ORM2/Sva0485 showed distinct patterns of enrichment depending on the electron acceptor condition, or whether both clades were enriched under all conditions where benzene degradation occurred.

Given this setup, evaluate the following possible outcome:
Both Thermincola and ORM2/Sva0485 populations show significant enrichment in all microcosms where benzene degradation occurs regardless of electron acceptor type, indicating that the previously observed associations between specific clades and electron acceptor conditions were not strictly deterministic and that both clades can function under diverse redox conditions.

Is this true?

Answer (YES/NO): NO